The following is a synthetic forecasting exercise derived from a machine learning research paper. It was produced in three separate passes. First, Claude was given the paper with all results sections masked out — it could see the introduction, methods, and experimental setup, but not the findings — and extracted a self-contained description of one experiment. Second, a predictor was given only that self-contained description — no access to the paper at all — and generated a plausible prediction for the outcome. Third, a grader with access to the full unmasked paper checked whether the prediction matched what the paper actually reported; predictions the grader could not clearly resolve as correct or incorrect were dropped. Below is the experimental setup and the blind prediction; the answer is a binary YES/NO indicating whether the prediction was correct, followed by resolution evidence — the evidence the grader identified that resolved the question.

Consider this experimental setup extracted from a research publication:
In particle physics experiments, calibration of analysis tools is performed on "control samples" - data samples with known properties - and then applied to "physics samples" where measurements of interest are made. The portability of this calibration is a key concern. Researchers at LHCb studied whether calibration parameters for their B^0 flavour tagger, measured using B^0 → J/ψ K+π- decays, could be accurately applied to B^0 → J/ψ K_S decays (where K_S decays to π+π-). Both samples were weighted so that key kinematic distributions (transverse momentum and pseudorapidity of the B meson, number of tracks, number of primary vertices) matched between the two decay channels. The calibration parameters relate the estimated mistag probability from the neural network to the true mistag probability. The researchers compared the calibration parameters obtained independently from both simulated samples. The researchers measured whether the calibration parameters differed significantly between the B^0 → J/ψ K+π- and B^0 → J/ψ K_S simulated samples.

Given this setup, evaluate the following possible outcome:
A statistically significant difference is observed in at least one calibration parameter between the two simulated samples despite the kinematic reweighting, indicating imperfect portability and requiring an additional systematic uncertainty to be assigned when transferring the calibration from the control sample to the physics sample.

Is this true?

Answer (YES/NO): NO